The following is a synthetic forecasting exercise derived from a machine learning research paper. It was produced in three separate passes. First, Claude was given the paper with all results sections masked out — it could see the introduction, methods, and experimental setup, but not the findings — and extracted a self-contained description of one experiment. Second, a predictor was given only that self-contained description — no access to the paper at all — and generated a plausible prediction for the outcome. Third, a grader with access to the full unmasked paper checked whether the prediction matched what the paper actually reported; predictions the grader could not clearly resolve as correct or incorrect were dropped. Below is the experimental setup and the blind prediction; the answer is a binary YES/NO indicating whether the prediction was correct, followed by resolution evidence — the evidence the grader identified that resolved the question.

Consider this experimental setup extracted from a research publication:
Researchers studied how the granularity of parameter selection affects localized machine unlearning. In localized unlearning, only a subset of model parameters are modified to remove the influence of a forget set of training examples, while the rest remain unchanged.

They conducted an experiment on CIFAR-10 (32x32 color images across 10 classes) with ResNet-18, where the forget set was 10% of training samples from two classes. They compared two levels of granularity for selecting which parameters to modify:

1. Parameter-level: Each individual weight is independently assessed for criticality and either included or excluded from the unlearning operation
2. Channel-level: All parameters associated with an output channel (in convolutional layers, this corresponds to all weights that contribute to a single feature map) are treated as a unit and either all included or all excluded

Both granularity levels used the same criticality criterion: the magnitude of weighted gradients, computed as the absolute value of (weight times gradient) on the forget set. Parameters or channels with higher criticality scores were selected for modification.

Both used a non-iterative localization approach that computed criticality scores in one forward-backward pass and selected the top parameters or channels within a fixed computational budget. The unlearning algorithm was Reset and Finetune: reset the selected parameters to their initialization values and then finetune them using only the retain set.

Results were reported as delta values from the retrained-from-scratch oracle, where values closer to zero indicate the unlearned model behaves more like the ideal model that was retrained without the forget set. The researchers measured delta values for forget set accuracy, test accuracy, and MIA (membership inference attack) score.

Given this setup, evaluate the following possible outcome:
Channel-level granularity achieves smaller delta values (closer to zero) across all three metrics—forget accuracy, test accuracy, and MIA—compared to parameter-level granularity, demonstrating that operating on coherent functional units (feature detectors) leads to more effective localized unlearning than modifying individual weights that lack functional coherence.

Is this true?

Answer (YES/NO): YES